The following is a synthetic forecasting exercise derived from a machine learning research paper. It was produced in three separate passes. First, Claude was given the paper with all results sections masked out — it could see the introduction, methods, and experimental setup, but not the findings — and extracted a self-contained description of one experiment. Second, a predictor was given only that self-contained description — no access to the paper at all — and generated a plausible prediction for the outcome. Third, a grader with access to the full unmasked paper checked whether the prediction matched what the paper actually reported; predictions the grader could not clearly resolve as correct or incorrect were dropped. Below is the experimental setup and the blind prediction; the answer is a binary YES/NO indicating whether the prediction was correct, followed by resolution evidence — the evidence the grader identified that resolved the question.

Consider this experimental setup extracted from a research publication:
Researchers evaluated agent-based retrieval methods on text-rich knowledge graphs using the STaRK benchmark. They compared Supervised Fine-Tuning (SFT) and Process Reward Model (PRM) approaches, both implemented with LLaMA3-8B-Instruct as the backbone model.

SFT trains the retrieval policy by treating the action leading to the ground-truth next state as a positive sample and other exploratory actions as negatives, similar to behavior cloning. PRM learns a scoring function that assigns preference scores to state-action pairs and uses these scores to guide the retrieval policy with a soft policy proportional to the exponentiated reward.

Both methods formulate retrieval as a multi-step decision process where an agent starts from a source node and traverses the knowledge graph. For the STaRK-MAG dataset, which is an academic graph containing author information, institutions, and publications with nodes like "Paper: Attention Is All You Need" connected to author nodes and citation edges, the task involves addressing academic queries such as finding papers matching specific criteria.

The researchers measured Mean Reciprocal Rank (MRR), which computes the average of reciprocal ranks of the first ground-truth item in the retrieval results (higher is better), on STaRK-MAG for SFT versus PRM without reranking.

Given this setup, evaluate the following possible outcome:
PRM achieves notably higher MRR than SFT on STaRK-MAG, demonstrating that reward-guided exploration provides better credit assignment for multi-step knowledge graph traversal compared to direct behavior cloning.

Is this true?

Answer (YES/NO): NO